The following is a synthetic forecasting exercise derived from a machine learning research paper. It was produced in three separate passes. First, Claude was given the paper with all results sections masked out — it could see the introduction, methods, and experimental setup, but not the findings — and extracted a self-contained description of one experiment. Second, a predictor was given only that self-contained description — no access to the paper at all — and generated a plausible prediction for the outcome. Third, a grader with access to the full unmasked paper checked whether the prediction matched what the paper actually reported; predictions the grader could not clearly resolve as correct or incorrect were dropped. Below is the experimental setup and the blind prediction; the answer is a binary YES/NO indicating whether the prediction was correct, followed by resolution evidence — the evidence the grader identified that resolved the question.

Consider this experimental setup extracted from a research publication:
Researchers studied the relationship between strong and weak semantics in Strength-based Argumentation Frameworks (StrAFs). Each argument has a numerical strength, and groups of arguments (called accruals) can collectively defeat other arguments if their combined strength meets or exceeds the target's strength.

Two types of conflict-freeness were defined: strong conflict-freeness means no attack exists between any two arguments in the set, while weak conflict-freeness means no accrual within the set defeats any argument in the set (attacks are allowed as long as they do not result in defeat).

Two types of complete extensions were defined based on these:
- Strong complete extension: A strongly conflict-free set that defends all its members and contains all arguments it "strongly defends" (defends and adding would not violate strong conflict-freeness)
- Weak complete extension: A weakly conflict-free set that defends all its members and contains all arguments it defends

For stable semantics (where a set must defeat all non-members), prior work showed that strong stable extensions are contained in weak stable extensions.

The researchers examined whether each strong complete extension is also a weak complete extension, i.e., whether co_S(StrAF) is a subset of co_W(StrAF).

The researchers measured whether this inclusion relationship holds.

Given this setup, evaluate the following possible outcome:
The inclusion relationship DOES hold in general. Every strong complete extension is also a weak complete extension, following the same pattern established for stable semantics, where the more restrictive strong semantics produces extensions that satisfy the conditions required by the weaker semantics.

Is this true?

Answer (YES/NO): NO